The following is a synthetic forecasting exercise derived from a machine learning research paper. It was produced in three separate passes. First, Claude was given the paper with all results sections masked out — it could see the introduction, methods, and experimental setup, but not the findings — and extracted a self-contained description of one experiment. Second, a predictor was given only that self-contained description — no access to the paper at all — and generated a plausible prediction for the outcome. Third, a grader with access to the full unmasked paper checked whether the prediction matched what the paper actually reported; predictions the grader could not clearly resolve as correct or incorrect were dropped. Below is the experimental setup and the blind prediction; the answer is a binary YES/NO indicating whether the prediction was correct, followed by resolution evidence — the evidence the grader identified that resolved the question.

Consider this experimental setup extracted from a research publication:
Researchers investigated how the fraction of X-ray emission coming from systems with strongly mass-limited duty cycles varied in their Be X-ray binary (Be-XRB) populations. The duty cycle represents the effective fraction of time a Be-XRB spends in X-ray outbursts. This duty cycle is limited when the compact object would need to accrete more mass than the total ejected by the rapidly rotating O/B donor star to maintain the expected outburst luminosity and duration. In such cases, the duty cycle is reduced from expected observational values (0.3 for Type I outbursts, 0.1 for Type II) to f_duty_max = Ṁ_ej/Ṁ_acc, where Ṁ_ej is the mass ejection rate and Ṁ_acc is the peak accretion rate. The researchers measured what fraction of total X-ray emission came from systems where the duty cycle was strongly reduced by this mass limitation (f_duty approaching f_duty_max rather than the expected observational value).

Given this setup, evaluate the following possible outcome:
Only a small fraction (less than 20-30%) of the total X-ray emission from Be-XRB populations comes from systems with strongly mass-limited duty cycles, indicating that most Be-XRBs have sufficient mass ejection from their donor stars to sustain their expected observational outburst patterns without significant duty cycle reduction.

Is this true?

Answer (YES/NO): NO